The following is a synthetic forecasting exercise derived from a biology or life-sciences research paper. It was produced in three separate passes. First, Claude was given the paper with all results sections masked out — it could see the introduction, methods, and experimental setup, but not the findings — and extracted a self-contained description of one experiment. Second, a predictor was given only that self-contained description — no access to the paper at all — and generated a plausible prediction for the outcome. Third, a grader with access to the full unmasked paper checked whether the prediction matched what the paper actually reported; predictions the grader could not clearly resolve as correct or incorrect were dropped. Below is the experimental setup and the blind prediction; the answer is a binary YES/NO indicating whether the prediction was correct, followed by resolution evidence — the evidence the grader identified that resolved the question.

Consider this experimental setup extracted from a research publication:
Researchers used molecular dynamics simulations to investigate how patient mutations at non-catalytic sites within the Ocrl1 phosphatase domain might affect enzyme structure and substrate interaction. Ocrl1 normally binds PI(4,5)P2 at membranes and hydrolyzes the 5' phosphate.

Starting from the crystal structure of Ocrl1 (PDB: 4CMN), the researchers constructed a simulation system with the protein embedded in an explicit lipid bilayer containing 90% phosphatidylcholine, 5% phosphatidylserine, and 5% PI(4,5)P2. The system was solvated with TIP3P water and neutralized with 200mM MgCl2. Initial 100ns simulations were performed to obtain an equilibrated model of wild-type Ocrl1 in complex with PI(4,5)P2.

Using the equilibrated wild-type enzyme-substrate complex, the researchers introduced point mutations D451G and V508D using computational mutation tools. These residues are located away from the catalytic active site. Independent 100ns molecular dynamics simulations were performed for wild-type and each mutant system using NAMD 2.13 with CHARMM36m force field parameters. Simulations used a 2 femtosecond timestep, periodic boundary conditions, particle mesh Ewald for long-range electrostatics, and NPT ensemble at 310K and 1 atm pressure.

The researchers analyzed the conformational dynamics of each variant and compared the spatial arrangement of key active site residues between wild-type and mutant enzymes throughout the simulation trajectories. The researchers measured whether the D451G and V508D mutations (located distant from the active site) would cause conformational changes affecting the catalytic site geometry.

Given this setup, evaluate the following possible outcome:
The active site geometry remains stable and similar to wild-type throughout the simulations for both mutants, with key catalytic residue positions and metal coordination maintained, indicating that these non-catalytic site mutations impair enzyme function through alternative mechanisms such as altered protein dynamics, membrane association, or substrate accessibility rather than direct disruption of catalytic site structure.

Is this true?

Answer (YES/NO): NO